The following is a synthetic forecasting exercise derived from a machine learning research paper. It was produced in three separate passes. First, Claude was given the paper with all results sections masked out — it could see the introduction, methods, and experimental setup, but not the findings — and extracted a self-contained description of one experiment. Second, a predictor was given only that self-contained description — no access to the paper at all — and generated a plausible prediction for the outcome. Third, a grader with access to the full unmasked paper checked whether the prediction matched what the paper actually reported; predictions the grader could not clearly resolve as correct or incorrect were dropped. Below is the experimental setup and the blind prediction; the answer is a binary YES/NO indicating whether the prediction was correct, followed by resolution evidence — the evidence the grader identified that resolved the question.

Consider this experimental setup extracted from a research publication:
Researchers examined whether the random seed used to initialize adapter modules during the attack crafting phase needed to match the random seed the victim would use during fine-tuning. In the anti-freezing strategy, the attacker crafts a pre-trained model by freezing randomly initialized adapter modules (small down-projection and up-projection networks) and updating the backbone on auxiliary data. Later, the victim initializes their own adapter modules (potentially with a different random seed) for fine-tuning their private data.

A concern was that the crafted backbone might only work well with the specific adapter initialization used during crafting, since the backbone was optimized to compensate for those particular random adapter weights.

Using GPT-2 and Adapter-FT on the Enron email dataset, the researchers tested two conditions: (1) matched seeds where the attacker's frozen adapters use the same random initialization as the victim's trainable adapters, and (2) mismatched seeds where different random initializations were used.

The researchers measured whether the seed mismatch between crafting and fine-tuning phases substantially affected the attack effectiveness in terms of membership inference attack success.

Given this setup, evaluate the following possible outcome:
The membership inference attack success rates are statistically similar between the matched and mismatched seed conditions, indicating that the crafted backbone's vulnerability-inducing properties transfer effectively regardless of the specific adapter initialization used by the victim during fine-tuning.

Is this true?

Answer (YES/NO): YES